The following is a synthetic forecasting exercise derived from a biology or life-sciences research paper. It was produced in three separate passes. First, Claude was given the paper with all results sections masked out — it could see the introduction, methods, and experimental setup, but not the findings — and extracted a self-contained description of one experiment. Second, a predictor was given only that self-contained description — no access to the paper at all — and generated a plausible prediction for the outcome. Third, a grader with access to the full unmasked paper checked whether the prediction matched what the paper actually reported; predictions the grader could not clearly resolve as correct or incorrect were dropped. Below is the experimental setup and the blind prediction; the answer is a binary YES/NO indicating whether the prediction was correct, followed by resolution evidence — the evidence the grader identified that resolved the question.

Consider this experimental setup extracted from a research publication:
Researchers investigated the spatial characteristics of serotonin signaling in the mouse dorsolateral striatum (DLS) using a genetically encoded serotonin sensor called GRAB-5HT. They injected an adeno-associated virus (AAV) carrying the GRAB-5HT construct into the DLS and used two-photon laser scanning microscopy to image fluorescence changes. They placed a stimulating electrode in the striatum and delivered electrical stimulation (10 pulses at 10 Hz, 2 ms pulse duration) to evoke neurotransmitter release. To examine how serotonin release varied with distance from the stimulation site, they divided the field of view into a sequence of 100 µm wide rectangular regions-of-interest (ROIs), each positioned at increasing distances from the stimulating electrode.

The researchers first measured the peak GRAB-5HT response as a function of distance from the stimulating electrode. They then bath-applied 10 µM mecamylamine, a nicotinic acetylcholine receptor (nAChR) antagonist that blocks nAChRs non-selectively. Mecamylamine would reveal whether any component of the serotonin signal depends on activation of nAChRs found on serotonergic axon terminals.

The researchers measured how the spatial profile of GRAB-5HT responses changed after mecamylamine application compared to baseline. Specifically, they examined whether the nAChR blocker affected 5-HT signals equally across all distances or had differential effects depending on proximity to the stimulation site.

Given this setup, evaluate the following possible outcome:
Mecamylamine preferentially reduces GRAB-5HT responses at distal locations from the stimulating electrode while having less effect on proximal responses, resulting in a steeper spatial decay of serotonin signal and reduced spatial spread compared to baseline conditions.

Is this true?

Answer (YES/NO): YES